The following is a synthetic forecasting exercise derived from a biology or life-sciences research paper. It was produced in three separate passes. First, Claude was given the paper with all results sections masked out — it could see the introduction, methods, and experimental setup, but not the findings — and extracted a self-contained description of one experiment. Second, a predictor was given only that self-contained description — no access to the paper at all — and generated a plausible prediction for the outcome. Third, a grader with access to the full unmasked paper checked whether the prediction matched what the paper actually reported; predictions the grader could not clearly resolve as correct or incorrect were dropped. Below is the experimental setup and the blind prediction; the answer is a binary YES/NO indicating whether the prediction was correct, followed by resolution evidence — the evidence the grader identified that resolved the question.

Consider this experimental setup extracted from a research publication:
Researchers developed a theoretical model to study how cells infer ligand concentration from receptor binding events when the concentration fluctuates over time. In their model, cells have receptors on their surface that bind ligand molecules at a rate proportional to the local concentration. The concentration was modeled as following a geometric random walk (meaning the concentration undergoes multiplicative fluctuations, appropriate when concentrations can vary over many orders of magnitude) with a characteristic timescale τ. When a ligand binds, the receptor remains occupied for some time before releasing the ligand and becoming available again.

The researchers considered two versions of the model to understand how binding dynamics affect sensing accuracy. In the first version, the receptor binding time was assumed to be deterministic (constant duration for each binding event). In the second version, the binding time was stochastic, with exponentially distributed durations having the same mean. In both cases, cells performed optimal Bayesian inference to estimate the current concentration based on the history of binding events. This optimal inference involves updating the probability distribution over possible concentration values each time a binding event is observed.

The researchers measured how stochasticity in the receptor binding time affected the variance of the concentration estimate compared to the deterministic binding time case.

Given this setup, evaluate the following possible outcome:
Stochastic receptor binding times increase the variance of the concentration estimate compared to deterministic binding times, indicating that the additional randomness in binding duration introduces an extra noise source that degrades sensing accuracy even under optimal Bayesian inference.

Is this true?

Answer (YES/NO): YES